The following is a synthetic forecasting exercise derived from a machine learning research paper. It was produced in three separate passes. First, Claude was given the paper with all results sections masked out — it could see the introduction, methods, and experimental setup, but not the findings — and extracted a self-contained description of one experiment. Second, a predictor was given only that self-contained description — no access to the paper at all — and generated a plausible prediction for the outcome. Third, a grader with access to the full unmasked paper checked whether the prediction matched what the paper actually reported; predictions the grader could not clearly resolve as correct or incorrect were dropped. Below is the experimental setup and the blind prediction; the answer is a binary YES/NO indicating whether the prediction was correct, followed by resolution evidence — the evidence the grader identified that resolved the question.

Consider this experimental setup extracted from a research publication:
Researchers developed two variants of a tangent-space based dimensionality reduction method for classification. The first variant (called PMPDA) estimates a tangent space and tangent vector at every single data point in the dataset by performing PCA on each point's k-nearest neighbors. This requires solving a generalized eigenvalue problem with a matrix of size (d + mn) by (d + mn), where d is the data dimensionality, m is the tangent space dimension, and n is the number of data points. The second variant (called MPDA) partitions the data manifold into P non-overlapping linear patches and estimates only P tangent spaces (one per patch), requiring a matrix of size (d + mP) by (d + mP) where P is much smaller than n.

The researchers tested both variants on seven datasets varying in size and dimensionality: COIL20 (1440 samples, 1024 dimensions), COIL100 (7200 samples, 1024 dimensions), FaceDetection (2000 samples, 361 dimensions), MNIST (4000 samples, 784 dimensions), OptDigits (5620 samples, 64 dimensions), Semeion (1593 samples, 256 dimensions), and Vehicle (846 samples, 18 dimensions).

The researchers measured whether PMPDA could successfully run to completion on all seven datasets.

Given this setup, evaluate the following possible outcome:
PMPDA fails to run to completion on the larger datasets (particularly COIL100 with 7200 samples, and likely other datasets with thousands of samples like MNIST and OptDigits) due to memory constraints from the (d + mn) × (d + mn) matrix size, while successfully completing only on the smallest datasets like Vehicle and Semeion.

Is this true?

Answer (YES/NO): NO